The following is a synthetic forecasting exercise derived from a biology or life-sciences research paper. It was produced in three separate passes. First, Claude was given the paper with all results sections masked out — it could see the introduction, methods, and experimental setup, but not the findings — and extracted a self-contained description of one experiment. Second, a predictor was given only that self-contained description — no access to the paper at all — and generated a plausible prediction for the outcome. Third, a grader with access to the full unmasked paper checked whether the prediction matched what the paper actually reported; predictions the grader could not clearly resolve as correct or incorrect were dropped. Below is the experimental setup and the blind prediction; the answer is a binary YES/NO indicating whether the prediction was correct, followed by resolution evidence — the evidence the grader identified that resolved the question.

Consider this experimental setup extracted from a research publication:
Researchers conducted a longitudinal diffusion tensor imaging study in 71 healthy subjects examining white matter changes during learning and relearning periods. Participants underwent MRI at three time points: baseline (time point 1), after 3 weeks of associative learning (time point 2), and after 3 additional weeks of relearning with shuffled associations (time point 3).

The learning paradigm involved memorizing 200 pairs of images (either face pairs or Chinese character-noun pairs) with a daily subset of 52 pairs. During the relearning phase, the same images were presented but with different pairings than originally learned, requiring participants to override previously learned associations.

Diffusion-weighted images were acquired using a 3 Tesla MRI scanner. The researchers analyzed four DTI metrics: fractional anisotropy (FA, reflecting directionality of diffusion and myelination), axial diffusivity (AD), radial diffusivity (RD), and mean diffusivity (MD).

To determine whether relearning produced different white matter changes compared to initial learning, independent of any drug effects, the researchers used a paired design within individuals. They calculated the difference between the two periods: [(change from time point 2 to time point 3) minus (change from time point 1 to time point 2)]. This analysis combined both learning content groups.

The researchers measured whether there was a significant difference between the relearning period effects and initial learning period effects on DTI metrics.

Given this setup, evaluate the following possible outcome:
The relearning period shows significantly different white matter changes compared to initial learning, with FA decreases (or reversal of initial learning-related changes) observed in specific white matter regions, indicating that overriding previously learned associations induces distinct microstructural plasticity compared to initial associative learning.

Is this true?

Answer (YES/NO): NO